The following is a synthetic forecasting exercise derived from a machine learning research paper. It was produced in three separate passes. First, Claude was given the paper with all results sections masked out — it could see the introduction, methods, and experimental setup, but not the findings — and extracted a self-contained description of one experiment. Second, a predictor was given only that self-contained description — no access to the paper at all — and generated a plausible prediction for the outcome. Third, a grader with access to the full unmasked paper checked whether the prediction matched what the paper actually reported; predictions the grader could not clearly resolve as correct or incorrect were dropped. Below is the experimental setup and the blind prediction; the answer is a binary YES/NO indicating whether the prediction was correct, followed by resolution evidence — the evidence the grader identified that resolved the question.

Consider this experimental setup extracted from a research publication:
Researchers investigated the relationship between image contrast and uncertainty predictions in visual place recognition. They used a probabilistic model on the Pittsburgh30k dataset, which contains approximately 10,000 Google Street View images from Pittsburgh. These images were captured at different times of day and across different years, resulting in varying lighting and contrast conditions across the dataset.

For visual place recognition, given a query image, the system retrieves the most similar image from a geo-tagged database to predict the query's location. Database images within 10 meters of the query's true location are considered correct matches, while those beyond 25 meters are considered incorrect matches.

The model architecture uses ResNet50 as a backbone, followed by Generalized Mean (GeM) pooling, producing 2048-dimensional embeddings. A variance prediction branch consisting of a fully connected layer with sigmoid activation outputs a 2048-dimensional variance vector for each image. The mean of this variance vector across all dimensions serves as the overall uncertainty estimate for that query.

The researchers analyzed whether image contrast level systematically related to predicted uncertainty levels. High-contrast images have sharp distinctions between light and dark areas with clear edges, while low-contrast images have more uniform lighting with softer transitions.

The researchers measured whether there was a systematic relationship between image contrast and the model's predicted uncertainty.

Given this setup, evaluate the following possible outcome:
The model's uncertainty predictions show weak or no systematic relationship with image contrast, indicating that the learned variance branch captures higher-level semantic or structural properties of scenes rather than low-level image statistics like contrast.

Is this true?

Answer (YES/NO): NO